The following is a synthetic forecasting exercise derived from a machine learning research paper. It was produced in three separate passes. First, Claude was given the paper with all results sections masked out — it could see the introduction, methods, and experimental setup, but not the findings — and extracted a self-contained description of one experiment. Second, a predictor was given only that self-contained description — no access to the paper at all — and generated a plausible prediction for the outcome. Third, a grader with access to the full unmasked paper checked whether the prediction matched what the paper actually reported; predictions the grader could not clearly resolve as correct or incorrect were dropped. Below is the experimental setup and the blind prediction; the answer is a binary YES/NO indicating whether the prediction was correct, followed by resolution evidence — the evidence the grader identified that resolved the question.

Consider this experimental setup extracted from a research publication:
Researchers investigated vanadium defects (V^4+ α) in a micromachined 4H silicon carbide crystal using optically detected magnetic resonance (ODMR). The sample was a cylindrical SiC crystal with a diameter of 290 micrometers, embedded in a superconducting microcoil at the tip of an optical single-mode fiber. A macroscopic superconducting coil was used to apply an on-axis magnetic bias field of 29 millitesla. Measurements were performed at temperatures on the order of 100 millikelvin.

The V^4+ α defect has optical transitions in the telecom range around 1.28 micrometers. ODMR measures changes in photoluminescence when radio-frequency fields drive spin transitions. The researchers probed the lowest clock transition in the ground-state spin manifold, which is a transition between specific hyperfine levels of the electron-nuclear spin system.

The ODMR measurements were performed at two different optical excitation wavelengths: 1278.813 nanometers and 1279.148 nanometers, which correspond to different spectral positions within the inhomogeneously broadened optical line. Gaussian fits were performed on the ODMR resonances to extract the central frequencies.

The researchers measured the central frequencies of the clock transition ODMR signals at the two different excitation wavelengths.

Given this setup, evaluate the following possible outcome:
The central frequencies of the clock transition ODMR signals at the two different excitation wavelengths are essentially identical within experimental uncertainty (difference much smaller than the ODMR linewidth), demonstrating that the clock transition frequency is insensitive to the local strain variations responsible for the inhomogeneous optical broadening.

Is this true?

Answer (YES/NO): NO